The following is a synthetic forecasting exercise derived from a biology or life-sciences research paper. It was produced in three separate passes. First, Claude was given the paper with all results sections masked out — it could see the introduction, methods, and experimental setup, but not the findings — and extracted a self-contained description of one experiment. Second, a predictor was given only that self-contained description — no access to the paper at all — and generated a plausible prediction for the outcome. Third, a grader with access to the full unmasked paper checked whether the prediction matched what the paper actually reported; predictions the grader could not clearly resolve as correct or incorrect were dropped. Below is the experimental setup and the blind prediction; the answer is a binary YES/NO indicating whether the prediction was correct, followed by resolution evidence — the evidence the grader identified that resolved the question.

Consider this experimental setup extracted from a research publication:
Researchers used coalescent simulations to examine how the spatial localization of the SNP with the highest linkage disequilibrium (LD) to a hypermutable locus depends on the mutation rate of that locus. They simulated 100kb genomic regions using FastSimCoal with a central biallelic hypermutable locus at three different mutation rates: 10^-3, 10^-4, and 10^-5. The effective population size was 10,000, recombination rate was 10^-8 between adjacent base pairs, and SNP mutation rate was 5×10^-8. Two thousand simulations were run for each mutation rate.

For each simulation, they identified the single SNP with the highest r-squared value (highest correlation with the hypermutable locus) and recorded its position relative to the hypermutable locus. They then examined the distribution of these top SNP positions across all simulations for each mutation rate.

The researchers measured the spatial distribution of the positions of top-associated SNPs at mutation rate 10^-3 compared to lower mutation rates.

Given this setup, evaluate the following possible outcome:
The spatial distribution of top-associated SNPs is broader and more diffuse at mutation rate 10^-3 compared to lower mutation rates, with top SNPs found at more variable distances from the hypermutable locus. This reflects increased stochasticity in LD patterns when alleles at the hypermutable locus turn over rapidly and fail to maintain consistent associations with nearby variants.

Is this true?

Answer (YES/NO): YES